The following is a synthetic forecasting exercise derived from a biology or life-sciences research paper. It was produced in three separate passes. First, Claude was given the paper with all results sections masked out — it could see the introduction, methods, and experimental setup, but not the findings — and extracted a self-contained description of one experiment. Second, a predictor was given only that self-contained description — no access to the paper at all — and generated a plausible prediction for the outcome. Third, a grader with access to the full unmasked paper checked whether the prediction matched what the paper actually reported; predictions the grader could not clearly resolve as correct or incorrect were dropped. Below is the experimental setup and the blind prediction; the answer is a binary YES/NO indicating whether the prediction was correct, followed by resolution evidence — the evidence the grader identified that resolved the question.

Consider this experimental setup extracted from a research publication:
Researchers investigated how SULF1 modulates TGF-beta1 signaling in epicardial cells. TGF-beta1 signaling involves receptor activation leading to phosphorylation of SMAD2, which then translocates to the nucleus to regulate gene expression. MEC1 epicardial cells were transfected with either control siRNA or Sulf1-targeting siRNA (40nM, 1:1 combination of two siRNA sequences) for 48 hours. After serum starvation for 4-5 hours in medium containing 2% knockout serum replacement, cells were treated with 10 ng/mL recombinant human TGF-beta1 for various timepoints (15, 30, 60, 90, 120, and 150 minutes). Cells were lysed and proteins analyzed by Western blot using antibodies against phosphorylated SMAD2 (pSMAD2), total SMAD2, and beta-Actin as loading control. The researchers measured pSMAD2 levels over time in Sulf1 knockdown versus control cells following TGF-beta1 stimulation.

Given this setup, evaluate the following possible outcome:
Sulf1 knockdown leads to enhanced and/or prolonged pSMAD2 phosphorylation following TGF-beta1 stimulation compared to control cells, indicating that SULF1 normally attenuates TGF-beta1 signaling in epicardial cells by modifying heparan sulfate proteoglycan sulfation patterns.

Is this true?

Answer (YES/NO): YES